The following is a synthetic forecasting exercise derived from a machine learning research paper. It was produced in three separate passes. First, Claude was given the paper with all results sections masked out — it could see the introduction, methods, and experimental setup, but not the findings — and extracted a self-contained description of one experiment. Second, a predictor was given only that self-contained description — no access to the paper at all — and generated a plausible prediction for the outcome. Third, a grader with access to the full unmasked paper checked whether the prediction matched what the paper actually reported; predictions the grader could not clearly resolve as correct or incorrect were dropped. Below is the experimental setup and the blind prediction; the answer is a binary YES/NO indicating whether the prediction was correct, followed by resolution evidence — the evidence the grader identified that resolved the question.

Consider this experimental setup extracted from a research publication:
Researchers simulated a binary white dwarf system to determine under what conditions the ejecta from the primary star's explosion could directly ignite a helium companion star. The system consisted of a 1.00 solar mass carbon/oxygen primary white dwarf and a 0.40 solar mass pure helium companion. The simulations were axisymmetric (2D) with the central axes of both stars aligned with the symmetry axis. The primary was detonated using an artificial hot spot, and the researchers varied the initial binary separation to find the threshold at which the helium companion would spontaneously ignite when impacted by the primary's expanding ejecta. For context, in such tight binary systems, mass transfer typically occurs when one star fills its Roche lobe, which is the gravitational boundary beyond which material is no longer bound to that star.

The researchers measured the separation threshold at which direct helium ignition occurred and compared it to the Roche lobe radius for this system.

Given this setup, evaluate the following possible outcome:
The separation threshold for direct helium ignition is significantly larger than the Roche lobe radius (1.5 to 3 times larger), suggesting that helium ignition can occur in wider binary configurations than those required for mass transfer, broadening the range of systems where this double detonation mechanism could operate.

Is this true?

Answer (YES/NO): NO